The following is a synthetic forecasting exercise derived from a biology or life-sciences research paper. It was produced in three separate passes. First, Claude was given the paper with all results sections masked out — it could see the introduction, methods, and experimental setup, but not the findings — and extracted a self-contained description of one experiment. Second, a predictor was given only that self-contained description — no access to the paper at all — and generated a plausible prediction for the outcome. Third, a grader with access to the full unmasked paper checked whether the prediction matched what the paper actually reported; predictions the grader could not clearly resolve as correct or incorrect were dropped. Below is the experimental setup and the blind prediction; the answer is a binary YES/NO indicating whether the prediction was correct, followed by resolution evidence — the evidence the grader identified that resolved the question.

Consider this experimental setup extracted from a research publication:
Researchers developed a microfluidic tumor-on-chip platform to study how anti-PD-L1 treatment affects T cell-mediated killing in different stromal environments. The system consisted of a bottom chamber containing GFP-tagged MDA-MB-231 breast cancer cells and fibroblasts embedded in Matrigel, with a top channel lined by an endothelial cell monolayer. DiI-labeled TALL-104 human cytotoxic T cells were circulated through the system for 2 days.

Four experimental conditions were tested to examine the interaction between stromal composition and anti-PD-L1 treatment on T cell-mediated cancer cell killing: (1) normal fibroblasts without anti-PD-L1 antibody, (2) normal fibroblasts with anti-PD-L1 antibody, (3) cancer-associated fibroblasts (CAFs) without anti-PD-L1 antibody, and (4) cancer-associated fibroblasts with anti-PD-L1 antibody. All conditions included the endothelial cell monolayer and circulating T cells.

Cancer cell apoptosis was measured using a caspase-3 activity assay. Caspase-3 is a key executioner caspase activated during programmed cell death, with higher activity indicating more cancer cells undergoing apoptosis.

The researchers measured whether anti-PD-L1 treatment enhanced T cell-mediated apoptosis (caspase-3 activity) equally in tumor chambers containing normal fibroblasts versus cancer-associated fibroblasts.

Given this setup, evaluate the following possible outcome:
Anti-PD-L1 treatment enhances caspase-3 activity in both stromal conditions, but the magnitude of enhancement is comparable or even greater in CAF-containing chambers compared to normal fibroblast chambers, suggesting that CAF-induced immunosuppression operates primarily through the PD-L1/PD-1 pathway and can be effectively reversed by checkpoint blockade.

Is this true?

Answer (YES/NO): NO